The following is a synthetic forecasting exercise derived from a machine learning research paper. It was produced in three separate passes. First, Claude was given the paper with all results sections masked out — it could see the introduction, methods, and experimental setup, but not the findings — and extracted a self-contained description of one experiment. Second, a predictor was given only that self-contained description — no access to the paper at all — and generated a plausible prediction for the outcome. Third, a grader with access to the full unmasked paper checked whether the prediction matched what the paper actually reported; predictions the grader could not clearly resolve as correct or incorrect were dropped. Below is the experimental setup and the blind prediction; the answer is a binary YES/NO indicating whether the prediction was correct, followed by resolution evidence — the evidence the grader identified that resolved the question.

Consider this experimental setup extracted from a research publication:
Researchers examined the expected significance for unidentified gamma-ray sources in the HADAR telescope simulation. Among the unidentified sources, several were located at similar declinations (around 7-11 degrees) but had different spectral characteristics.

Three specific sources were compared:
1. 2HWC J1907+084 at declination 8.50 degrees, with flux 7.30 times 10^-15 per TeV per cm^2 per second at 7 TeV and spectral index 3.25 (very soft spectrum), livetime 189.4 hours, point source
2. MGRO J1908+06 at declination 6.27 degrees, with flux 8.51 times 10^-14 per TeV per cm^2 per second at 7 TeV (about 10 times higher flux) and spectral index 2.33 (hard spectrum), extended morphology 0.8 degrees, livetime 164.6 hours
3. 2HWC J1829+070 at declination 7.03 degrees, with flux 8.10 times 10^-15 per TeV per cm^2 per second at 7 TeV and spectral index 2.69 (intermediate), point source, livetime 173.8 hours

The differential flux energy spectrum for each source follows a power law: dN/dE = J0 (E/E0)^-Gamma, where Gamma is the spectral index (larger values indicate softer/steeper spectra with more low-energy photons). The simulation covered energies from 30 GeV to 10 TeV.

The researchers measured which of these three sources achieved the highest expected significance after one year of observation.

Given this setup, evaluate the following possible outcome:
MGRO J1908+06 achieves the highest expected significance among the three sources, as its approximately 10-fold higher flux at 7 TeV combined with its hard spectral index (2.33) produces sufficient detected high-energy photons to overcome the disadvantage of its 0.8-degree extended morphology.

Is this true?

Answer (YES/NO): NO